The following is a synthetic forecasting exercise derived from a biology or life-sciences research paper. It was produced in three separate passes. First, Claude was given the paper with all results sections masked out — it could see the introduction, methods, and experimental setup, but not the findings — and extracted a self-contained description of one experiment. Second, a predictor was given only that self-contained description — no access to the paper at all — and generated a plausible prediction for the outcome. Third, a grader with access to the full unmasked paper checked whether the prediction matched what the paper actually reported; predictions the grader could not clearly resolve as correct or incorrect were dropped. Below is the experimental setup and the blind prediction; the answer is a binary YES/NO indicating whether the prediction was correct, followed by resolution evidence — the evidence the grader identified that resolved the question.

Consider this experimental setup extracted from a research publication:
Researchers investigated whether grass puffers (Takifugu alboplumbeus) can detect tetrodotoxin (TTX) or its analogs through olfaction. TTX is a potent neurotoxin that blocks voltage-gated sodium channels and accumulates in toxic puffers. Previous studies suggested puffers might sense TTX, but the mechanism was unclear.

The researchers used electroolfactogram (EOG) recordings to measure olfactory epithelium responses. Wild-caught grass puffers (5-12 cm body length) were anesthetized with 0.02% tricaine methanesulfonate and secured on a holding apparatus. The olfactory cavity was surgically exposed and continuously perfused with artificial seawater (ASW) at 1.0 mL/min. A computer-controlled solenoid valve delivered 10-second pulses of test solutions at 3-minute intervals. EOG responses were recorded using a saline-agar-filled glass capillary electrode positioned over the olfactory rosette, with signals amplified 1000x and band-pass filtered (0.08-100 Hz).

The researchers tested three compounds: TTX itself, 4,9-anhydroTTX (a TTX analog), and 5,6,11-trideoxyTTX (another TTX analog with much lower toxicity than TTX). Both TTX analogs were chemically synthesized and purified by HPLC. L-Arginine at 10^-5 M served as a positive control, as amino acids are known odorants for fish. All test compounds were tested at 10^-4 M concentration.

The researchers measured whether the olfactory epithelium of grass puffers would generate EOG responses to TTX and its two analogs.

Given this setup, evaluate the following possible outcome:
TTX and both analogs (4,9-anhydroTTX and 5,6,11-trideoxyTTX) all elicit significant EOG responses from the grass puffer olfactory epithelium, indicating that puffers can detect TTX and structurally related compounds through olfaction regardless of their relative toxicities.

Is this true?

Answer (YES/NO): NO